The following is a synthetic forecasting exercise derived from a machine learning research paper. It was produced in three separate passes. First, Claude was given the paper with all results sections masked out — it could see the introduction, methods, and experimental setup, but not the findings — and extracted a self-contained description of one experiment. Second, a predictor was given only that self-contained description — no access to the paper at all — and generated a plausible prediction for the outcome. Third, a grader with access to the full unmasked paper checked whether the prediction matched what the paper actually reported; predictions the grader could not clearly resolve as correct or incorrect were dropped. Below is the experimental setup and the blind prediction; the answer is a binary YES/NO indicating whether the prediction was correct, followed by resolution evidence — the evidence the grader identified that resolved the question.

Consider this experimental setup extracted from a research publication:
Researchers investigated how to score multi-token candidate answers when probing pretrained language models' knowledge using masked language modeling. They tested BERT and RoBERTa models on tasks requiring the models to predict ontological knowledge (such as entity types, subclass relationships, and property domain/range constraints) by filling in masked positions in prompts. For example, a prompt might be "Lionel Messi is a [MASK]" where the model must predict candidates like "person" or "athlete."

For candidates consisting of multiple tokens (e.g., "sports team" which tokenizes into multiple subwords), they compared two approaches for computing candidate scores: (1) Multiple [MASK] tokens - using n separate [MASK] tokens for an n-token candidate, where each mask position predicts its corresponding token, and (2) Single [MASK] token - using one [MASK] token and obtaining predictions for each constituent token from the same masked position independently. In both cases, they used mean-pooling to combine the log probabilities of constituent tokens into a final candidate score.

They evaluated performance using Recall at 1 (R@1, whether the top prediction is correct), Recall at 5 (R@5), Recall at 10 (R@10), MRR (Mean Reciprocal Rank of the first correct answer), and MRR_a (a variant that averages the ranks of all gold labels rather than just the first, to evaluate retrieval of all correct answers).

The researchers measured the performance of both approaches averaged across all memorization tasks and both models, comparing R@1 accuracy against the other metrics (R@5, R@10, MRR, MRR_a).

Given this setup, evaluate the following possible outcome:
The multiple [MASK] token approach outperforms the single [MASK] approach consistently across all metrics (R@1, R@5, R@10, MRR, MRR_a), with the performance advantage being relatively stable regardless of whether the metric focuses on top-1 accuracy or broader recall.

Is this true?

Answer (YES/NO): NO